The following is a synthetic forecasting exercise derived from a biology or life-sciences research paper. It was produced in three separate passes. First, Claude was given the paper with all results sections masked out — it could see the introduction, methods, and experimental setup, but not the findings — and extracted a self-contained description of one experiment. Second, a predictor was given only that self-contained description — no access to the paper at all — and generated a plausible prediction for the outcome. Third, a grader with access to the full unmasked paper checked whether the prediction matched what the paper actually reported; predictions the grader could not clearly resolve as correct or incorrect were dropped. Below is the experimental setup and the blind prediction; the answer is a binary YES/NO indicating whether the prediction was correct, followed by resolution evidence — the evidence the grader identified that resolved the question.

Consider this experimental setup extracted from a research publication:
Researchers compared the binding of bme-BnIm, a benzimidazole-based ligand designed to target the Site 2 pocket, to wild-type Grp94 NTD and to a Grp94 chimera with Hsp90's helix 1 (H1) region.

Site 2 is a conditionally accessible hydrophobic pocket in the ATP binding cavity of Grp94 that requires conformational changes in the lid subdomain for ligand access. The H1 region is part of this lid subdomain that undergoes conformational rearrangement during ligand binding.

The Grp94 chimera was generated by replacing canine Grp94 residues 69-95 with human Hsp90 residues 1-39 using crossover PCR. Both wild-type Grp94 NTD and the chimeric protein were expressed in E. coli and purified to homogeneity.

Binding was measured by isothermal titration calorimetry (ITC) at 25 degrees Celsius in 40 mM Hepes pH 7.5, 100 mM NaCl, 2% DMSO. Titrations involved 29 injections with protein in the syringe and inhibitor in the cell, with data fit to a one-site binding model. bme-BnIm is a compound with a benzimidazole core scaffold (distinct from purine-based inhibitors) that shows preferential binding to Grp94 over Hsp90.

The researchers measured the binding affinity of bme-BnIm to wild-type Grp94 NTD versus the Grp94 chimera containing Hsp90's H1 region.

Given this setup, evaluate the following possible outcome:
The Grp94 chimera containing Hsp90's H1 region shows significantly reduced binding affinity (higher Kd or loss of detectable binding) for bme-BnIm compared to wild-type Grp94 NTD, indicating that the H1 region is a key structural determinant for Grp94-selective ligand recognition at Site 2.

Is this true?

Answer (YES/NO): YES